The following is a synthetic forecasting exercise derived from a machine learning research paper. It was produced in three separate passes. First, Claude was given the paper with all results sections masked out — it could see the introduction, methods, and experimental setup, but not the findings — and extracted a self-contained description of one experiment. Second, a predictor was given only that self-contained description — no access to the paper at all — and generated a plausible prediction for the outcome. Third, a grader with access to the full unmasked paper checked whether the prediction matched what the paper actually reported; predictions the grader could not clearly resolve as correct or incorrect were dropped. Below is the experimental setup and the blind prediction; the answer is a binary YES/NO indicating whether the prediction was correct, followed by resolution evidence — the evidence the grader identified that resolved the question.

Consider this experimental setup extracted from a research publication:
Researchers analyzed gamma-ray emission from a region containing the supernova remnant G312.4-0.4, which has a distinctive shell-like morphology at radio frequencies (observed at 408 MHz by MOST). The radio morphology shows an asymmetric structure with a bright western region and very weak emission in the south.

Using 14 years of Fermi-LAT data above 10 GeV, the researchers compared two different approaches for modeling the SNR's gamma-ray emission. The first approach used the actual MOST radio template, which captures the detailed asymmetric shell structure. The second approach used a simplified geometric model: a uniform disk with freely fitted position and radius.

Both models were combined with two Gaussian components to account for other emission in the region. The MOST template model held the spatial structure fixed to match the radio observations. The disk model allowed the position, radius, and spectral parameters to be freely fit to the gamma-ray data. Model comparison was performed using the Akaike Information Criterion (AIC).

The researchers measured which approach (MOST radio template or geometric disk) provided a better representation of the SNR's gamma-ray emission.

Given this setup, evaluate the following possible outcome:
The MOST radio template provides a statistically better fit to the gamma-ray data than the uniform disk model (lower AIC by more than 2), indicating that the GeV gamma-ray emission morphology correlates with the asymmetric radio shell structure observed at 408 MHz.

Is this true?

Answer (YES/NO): YES